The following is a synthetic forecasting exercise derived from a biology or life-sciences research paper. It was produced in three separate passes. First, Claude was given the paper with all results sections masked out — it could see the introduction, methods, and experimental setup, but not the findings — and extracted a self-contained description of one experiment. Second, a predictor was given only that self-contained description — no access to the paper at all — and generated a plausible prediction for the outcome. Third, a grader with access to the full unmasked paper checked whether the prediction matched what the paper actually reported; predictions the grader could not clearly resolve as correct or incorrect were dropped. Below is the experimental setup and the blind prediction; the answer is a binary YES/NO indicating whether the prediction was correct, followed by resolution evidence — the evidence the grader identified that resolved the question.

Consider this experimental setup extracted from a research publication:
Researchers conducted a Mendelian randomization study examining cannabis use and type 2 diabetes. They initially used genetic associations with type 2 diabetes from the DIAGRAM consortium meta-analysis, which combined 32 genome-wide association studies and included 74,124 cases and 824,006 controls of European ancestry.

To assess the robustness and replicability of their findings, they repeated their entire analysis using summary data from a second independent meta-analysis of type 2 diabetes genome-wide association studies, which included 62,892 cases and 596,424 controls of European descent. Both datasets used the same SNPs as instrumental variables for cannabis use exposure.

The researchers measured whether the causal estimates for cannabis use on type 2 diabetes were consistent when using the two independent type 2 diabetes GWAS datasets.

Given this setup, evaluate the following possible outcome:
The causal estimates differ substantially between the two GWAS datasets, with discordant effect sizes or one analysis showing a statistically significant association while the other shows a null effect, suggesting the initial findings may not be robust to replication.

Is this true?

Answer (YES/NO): NO